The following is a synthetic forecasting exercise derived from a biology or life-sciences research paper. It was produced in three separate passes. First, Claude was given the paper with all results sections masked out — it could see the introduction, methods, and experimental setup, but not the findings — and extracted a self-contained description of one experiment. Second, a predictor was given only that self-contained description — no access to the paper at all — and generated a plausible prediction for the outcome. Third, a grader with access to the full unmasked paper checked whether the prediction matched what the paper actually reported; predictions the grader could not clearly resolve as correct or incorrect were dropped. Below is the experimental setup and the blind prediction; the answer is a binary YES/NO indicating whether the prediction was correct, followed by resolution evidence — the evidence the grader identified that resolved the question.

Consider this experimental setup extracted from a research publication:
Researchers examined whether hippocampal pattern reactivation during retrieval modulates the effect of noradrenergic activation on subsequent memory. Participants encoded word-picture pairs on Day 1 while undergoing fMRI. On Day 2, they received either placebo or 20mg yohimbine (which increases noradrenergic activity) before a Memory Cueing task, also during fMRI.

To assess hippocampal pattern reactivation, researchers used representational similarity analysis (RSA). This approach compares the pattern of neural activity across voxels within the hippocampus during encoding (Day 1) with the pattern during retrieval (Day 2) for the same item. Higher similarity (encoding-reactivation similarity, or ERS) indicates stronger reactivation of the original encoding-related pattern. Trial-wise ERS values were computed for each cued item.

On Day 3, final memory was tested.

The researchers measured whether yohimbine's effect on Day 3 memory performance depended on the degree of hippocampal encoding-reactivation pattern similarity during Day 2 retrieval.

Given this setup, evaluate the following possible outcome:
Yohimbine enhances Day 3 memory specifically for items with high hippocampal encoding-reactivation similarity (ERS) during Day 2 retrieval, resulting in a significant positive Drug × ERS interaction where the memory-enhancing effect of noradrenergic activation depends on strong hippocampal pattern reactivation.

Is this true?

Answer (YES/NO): NO